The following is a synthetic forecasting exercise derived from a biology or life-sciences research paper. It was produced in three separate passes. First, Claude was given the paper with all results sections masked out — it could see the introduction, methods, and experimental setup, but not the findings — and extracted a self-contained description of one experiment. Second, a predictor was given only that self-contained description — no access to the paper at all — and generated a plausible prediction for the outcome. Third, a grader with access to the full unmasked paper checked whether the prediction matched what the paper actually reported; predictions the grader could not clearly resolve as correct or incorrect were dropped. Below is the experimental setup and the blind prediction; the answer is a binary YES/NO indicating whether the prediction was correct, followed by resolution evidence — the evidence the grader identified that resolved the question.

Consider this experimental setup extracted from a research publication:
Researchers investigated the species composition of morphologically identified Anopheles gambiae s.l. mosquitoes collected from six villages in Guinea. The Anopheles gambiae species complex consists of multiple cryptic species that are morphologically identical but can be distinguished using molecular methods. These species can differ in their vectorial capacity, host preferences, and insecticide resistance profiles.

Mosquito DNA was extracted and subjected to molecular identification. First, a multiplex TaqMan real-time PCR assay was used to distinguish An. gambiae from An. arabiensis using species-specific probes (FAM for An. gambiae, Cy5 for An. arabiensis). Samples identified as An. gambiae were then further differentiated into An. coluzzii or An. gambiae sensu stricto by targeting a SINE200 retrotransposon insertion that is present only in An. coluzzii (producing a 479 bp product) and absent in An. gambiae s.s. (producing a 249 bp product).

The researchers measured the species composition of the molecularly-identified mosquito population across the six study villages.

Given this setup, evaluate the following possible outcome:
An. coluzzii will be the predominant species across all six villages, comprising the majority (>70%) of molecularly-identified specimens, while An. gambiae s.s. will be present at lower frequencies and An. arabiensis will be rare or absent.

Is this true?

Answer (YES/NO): NO